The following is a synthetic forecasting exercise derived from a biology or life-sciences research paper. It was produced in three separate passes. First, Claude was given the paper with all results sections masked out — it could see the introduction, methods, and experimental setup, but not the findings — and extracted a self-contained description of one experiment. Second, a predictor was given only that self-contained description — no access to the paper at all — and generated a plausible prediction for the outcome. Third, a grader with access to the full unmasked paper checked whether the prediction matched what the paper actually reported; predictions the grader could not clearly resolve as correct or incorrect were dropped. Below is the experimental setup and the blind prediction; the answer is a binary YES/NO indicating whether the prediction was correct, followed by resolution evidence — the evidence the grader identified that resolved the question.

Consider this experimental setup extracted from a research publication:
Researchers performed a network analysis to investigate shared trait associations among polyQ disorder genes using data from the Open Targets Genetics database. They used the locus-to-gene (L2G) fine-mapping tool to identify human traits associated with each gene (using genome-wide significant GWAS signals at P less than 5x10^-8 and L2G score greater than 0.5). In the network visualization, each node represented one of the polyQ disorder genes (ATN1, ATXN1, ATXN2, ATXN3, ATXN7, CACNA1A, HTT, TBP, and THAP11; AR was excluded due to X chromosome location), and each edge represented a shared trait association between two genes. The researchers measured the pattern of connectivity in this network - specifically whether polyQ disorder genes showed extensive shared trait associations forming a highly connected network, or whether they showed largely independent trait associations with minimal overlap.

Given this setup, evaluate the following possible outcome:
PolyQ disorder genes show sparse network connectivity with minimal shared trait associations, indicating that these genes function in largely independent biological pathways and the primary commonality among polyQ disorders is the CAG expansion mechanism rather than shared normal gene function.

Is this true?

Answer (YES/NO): NO